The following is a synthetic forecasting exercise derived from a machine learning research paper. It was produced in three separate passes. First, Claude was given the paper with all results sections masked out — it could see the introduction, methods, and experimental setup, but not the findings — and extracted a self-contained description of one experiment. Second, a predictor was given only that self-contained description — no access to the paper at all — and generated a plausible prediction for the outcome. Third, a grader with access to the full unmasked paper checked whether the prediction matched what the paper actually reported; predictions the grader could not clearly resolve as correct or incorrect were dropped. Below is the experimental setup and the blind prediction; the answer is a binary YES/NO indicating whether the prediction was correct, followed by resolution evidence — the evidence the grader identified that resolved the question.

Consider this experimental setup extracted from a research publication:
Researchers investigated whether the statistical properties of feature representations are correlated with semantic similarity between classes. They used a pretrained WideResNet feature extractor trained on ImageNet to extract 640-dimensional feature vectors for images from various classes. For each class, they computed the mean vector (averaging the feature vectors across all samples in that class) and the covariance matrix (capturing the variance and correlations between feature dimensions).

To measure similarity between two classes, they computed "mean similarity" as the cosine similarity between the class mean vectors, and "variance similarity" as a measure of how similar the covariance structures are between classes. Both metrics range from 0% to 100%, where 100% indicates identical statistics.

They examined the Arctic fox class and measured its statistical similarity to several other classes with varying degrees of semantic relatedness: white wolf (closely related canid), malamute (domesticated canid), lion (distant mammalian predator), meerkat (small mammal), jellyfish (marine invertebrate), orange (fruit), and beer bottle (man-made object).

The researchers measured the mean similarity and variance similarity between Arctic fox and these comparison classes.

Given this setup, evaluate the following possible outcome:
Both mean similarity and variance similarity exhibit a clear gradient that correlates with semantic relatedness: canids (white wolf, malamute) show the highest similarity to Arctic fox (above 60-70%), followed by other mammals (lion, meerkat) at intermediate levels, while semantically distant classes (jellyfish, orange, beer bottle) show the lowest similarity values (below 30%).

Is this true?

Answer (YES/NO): NO